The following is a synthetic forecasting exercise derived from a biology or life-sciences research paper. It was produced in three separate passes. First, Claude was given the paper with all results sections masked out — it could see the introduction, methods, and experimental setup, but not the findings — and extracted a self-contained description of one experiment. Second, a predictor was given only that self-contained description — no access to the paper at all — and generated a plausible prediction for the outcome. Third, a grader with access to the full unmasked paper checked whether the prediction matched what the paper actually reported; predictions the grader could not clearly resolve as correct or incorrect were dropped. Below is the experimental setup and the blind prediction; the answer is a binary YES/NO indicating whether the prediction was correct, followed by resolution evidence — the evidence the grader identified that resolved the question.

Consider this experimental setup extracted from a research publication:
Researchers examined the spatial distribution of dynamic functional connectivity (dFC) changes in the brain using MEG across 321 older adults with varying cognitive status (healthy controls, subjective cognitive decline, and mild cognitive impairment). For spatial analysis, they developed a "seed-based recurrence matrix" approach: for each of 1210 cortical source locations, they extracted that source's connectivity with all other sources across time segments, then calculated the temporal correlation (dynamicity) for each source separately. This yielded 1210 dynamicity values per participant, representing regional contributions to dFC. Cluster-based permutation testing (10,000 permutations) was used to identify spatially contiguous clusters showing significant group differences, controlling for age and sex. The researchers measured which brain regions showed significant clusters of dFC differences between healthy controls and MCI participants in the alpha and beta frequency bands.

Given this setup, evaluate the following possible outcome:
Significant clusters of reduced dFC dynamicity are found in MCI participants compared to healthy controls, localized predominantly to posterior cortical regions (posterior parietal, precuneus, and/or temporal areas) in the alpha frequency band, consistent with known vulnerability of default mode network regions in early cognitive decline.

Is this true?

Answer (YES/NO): NO